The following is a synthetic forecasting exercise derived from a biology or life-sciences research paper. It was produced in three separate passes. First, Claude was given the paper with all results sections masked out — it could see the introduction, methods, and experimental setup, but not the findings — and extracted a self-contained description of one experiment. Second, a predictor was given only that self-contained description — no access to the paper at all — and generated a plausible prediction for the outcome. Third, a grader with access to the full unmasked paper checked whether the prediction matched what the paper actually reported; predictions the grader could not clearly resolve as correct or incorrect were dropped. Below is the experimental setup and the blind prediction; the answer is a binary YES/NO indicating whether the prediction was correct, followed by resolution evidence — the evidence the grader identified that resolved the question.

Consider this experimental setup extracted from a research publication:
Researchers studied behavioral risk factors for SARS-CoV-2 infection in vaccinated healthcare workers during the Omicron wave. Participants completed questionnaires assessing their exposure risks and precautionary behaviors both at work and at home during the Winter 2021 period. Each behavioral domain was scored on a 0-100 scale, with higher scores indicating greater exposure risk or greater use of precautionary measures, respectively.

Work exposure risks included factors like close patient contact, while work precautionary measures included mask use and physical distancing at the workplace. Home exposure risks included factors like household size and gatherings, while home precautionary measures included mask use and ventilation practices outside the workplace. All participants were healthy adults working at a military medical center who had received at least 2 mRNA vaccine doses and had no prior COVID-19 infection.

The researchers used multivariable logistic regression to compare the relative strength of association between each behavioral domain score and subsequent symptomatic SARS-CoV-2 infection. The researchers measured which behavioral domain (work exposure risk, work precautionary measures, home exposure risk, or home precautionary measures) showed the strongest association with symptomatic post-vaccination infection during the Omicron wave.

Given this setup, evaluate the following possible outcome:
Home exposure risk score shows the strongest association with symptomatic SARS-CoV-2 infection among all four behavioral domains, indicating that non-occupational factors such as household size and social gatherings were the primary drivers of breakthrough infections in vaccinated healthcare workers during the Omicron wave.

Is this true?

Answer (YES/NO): NO